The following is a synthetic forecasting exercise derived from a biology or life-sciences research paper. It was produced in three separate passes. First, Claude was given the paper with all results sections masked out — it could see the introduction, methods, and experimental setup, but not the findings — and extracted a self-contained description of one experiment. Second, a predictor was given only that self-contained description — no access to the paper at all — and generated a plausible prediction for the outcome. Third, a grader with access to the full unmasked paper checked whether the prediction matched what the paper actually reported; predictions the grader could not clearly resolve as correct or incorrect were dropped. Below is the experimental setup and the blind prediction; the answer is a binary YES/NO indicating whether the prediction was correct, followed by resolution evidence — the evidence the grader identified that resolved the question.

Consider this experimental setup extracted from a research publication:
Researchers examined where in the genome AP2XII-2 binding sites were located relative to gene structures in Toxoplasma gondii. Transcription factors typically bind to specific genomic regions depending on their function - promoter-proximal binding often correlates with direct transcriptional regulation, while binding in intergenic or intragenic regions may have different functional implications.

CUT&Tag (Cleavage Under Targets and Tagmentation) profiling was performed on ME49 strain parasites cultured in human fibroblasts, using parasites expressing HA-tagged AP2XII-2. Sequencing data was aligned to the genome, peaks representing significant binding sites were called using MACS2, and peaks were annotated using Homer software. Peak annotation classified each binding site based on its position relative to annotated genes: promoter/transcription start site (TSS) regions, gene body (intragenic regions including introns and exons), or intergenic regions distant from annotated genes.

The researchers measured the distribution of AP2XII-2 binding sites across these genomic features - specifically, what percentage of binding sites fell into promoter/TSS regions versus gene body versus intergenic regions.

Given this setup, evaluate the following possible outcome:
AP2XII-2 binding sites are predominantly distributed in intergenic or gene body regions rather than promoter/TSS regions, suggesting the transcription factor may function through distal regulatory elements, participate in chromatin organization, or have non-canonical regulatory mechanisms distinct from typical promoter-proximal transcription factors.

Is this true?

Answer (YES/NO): NO